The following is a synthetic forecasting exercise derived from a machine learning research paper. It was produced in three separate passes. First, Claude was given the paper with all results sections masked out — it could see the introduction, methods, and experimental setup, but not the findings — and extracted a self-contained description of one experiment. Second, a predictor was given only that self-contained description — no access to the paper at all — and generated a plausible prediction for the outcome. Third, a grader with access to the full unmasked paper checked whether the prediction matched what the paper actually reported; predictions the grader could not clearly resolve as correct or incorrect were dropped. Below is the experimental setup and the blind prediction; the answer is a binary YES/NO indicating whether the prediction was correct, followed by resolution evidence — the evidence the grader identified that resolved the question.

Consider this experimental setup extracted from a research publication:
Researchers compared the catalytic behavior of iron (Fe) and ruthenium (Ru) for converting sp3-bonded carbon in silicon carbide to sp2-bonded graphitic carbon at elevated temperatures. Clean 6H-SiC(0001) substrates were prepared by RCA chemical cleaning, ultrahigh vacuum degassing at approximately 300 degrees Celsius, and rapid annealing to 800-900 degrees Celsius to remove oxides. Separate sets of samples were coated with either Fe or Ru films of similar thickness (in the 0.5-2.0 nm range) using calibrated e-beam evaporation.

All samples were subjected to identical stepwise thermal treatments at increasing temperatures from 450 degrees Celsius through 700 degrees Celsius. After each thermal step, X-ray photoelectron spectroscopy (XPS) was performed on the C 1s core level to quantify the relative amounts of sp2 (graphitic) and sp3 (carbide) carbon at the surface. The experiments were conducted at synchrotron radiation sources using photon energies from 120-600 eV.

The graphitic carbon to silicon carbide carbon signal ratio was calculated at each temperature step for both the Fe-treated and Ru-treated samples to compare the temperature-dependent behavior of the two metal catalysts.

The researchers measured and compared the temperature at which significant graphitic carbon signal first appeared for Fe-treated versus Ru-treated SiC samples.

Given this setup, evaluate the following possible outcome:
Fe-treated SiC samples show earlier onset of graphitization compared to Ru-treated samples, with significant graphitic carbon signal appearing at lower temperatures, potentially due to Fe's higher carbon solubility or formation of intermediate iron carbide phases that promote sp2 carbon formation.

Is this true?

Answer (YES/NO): NO